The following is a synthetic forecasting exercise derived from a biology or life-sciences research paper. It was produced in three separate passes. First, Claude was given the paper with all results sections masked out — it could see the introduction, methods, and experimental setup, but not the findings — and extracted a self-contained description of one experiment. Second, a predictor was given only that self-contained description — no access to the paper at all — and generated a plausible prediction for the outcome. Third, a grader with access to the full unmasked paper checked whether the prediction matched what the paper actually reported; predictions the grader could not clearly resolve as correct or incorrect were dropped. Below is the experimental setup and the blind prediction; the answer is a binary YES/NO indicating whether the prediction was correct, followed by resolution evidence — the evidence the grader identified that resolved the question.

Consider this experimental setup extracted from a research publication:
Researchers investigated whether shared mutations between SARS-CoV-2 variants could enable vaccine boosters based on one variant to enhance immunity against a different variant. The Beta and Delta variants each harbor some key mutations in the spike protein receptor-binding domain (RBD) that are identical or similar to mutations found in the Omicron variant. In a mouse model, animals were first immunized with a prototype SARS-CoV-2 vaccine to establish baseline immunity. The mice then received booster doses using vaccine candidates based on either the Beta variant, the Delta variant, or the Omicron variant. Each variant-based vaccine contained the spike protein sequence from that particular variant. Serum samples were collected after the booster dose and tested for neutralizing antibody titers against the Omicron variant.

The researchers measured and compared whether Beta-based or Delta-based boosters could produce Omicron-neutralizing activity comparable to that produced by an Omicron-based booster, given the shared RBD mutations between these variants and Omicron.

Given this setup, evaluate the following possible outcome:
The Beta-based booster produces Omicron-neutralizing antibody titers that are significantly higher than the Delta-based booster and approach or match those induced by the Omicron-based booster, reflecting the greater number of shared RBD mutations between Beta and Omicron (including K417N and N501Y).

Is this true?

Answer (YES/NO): NO